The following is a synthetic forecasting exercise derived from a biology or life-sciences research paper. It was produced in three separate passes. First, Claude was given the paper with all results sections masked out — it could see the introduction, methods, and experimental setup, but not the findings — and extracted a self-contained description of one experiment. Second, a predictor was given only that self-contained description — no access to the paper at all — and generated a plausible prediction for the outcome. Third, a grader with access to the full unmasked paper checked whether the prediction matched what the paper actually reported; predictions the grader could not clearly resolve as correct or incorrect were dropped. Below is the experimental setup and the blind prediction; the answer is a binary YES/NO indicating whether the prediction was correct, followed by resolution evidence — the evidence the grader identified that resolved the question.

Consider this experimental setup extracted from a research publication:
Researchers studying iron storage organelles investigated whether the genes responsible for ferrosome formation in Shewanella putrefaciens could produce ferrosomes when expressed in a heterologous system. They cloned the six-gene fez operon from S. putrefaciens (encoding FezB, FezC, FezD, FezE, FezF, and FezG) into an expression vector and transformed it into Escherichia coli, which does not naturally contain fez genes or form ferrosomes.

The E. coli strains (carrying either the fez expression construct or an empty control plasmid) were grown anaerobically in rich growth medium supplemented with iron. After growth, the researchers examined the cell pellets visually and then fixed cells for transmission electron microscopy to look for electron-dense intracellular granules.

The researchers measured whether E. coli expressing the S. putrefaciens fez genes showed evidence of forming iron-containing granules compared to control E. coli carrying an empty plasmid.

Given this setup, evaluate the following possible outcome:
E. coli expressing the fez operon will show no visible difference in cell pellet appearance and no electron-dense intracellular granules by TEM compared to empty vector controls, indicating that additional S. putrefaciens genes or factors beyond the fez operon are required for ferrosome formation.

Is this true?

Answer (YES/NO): NO